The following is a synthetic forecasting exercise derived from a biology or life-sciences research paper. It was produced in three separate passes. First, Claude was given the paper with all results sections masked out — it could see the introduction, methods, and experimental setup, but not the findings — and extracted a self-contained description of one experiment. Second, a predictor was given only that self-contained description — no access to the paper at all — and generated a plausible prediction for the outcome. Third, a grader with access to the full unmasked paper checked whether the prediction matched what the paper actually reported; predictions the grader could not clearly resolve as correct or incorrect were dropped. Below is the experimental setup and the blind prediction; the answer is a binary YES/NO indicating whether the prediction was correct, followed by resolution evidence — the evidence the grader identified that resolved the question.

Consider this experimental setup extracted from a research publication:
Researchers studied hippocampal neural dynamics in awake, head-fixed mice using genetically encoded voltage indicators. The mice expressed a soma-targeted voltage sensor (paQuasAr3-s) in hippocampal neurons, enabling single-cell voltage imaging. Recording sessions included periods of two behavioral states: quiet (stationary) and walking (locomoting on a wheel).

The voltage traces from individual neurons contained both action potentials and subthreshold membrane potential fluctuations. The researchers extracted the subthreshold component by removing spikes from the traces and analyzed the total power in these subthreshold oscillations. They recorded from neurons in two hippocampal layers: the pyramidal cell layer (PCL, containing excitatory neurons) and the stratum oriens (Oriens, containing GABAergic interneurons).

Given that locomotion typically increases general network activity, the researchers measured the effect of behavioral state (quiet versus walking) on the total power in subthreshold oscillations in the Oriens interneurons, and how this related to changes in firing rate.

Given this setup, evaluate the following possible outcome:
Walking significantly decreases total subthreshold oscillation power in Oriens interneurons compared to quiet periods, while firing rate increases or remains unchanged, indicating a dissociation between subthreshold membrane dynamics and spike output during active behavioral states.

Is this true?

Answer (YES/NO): YES